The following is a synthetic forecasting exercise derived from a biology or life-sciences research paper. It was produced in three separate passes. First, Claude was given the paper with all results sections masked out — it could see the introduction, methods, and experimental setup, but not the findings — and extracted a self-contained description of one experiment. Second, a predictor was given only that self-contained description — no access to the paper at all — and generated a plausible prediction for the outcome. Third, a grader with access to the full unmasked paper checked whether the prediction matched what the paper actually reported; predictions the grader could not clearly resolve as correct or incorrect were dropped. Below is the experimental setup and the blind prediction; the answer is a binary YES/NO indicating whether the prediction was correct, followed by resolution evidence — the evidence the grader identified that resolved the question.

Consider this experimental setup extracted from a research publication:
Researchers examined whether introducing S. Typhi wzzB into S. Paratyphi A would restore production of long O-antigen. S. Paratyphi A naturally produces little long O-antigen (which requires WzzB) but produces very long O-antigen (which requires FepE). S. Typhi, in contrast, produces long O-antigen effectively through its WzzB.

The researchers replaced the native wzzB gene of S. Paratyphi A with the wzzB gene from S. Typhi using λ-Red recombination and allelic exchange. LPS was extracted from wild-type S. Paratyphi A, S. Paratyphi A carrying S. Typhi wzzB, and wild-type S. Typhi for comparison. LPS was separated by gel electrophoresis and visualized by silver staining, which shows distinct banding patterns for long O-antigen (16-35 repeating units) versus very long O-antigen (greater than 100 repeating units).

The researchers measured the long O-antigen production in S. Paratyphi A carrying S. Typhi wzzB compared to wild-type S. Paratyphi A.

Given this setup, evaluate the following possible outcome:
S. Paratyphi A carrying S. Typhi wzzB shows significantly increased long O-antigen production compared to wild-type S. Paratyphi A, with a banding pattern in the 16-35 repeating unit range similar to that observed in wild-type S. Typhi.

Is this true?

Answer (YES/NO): YES